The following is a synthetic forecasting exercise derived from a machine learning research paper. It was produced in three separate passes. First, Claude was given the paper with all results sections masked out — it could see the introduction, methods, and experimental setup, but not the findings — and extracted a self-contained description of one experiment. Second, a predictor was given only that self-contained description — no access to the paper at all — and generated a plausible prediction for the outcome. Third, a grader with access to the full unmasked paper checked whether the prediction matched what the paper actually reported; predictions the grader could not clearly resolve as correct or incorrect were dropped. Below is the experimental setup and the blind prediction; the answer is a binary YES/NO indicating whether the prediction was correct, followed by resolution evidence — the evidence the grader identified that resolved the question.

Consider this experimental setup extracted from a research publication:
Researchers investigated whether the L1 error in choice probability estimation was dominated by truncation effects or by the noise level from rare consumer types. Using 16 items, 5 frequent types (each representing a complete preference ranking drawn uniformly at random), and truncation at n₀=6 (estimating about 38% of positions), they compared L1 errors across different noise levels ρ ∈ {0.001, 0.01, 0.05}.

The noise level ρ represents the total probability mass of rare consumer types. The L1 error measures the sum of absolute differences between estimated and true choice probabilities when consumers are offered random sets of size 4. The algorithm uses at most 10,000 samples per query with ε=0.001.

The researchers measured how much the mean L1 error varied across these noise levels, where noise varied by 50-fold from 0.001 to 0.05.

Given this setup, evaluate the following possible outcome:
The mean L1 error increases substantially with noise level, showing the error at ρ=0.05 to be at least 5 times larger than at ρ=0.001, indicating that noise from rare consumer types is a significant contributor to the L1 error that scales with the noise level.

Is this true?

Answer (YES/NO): NO